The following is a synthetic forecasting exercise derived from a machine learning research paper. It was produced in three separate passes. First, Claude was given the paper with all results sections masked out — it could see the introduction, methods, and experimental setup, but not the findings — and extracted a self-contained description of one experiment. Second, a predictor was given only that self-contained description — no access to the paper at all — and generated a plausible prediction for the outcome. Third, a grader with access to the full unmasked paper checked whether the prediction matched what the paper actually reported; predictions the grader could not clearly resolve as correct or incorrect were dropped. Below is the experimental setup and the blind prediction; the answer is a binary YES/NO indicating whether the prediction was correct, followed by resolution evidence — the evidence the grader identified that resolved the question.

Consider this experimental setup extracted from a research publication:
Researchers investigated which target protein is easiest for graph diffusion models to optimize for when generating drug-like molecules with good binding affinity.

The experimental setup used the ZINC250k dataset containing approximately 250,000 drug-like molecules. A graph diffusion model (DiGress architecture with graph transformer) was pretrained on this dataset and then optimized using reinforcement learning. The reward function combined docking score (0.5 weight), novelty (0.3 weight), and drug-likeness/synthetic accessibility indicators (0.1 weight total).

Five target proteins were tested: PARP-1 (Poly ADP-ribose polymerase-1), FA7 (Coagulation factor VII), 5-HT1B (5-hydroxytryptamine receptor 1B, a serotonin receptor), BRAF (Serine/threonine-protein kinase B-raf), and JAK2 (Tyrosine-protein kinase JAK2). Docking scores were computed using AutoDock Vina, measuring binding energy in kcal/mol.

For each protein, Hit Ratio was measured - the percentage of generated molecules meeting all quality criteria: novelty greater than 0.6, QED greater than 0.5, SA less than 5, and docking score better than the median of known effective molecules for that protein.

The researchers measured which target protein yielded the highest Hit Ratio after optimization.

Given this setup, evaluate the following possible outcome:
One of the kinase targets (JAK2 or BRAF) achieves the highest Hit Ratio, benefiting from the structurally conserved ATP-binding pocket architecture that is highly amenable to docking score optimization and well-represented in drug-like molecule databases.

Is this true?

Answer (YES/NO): NO